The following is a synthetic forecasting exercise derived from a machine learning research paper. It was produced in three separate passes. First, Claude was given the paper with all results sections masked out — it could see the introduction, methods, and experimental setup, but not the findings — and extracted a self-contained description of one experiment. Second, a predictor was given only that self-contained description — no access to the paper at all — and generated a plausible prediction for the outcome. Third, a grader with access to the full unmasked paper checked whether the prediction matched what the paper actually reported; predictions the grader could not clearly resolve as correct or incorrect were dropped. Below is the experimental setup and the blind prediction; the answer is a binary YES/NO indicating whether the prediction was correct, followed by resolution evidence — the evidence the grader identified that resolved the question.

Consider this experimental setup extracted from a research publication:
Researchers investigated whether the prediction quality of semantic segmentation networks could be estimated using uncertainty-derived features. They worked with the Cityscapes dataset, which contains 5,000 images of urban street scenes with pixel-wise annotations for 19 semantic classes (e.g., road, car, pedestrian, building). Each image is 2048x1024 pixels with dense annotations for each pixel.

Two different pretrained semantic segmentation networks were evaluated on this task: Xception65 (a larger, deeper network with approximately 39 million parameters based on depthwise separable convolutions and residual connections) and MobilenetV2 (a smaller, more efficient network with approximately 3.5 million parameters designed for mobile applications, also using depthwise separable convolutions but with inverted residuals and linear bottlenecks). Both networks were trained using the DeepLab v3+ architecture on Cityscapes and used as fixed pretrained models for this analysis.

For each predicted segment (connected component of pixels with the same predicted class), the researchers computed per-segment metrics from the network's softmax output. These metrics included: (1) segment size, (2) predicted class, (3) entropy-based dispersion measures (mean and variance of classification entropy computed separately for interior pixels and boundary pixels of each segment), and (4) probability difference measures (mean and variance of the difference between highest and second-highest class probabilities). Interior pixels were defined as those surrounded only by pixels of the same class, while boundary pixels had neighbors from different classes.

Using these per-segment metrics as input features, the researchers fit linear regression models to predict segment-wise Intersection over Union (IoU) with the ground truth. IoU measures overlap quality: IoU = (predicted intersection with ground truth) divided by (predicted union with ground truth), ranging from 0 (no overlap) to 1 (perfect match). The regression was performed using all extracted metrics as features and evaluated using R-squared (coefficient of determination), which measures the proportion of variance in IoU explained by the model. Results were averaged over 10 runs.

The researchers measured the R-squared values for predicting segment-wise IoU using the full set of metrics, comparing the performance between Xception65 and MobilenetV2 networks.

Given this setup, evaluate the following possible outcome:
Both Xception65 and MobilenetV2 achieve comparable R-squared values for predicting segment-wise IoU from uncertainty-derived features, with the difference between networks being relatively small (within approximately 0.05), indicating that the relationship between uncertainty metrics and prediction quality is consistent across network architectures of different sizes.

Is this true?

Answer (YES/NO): NO